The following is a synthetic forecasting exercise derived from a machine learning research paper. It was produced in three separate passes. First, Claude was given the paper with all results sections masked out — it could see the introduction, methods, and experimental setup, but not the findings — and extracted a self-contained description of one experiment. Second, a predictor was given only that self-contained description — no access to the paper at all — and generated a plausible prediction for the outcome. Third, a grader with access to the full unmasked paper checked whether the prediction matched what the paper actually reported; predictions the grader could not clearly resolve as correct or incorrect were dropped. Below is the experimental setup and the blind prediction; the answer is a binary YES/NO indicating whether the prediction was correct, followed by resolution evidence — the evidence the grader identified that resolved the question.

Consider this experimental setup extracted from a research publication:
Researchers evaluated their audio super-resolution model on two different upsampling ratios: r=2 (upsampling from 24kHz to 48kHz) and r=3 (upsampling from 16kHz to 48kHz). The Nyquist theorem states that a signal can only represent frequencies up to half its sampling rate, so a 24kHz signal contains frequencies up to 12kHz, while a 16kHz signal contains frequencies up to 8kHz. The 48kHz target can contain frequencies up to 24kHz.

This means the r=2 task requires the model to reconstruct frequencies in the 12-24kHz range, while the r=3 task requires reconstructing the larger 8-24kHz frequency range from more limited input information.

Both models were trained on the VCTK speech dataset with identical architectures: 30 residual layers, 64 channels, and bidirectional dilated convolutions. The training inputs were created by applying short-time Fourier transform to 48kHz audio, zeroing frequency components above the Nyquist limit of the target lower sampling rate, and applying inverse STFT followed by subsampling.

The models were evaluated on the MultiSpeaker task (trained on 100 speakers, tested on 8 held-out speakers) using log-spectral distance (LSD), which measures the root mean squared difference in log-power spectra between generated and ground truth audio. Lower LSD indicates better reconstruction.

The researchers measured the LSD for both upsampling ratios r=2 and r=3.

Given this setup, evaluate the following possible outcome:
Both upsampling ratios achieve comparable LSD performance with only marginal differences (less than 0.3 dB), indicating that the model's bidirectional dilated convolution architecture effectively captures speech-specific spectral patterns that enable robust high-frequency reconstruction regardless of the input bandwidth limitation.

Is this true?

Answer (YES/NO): YES